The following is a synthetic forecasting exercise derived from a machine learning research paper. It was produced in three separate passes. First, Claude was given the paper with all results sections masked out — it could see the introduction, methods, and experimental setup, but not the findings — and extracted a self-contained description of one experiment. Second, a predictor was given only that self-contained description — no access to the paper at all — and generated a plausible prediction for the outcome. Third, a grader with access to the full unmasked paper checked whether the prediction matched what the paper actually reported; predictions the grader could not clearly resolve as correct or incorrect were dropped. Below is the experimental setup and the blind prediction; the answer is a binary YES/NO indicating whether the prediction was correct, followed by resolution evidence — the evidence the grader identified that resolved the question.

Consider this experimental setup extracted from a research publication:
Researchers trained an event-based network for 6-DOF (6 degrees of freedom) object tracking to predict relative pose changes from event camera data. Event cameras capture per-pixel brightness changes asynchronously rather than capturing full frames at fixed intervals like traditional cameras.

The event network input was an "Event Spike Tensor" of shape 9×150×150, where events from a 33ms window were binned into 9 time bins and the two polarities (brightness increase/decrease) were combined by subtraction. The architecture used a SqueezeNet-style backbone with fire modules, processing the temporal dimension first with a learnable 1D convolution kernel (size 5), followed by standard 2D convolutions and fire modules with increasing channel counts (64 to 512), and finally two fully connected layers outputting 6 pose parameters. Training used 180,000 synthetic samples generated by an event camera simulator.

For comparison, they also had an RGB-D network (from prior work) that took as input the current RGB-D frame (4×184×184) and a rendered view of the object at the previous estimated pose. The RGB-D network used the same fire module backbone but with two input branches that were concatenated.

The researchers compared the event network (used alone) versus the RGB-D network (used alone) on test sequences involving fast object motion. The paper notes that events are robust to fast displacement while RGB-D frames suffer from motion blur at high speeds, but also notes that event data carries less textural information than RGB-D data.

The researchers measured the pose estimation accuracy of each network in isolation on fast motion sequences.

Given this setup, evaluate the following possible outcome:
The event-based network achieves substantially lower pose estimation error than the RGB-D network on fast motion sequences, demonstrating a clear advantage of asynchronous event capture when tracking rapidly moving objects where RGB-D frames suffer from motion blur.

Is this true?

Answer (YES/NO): NO